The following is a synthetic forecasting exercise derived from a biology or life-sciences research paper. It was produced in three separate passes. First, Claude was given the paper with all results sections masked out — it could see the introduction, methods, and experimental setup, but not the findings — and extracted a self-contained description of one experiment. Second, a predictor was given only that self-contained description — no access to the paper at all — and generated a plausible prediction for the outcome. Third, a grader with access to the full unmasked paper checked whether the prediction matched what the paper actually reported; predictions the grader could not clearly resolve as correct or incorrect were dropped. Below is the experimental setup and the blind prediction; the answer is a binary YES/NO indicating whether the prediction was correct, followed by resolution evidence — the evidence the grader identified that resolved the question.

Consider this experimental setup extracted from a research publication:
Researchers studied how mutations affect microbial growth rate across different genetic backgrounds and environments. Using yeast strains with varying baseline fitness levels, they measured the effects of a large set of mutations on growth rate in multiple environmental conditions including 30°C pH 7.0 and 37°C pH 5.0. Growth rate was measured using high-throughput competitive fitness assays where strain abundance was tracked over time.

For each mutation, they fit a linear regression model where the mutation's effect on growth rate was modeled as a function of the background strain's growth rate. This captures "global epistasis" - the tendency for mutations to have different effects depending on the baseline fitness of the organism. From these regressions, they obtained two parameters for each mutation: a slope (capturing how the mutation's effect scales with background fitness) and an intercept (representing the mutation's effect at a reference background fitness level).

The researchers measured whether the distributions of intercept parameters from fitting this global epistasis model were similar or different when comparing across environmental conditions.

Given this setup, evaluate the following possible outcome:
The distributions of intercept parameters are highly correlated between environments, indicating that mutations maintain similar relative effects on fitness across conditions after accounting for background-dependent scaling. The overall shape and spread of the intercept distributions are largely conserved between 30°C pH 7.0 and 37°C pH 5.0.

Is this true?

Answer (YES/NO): NO